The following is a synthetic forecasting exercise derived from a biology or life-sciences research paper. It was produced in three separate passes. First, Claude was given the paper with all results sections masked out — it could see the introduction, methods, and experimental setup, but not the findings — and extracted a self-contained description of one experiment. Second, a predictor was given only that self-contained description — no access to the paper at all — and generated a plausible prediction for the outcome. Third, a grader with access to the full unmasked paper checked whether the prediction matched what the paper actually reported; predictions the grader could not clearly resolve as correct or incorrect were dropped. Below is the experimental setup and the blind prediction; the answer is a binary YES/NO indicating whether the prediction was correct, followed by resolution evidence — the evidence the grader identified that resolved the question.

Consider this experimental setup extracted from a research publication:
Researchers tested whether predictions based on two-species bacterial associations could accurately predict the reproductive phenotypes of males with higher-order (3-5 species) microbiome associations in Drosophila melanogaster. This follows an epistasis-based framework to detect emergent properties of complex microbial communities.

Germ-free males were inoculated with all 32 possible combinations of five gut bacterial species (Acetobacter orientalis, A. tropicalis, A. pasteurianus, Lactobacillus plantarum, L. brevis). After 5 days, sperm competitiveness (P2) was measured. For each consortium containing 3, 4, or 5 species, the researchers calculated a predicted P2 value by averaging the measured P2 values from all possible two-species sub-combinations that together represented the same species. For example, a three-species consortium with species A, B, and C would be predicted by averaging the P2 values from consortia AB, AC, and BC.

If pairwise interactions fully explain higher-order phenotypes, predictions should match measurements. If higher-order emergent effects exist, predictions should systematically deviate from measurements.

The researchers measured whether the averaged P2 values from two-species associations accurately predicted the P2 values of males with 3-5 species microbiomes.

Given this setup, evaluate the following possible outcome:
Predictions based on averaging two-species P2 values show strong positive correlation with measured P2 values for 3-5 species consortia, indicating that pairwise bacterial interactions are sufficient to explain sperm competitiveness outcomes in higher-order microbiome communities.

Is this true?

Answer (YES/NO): NO